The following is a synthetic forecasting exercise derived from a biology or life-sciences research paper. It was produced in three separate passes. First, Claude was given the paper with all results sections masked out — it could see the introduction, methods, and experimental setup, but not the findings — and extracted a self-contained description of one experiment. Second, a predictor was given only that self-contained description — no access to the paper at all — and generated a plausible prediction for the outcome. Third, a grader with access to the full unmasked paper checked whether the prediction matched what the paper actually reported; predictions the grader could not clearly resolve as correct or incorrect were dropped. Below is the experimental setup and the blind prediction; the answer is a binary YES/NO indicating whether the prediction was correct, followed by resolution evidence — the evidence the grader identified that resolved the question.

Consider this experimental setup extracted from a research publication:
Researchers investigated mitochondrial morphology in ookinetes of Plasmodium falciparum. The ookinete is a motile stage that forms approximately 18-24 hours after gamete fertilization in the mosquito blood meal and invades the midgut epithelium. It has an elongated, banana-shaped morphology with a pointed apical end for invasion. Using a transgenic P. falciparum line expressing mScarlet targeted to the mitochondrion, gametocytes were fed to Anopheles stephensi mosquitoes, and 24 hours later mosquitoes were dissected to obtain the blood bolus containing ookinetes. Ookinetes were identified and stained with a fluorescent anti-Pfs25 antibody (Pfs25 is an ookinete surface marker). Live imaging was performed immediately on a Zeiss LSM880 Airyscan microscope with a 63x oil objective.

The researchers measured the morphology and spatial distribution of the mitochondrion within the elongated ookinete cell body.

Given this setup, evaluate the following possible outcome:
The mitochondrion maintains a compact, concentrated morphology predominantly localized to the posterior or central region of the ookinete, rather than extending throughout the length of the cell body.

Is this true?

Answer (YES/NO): YES